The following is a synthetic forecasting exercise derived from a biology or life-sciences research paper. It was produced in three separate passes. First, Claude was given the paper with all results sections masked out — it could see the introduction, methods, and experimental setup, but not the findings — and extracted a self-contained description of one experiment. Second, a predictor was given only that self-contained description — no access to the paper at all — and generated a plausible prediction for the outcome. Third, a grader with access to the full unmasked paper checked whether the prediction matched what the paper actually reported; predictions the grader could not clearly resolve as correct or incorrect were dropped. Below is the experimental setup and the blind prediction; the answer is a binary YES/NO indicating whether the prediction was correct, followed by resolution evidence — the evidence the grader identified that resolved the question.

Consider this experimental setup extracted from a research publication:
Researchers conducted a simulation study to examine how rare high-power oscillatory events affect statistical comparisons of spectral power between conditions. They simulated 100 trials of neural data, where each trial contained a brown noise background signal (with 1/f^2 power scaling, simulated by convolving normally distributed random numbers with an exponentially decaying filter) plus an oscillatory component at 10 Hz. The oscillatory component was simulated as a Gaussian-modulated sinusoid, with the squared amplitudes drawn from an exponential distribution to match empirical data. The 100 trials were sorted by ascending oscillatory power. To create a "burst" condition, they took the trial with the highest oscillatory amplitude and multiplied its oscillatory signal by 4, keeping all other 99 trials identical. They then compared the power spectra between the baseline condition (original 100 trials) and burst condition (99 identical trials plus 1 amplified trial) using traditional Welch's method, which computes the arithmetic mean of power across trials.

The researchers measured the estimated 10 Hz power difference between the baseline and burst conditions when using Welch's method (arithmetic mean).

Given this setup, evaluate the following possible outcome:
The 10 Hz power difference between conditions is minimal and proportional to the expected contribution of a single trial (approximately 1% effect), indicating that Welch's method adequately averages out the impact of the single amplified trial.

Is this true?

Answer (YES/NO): NO